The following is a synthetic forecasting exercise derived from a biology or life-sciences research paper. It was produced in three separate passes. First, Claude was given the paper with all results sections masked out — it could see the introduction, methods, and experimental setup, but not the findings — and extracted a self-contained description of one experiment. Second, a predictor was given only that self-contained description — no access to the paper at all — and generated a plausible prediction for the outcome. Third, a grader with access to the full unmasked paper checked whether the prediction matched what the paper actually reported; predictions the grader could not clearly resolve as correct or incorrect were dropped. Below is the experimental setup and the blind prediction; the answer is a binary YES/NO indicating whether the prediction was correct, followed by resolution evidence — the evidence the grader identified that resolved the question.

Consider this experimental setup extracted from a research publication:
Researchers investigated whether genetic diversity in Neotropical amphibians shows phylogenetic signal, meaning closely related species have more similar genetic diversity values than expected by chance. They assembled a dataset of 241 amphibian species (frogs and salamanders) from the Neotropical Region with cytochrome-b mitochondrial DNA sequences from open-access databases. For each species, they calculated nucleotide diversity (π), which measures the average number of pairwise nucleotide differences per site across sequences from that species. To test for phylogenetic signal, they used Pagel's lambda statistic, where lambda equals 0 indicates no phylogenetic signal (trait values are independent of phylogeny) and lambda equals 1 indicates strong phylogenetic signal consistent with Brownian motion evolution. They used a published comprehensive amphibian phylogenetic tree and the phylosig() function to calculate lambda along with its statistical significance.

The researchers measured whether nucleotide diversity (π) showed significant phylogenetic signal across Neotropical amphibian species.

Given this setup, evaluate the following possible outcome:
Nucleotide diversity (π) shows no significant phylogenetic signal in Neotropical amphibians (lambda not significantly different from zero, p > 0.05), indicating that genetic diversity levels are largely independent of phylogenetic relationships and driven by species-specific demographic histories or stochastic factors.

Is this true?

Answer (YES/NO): NO